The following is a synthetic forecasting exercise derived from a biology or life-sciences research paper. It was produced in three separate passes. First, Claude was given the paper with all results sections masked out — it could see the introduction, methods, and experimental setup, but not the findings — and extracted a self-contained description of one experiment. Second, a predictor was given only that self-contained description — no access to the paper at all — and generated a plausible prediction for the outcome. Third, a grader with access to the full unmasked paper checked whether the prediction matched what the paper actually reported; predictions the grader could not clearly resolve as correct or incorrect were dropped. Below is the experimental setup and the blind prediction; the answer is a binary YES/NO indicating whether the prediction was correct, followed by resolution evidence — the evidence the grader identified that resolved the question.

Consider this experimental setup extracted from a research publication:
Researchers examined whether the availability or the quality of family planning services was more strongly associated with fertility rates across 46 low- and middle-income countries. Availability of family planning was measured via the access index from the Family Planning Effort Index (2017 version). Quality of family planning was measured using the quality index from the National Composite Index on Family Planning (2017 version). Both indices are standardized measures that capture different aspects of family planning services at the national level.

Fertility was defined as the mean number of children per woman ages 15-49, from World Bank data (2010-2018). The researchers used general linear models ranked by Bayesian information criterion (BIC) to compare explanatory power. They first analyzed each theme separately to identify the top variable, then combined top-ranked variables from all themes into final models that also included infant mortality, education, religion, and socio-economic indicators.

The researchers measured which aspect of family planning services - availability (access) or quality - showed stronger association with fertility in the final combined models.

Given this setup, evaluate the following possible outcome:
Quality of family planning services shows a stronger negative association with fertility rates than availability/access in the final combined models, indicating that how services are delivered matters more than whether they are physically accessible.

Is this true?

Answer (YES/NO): YES